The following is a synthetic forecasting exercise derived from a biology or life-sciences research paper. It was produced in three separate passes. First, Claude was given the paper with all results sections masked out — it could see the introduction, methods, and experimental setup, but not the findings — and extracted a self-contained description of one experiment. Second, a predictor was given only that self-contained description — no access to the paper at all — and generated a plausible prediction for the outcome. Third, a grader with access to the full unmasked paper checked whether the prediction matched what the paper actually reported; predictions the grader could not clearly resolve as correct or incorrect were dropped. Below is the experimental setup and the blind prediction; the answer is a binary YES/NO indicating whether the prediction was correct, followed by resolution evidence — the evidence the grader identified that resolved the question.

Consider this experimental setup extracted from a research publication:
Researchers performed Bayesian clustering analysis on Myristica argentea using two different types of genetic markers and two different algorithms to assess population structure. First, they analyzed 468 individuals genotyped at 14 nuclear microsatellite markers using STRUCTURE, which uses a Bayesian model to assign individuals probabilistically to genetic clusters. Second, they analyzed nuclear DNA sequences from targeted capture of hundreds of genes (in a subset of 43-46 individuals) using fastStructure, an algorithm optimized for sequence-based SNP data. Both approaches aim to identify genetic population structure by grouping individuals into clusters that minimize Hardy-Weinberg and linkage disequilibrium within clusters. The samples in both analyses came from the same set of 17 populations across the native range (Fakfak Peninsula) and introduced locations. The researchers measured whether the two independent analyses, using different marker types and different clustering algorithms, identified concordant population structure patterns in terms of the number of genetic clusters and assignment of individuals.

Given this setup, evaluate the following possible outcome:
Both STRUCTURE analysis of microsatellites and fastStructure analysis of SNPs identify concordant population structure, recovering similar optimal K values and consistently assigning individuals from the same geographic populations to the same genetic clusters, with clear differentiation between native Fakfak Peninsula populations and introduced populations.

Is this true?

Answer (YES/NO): NO